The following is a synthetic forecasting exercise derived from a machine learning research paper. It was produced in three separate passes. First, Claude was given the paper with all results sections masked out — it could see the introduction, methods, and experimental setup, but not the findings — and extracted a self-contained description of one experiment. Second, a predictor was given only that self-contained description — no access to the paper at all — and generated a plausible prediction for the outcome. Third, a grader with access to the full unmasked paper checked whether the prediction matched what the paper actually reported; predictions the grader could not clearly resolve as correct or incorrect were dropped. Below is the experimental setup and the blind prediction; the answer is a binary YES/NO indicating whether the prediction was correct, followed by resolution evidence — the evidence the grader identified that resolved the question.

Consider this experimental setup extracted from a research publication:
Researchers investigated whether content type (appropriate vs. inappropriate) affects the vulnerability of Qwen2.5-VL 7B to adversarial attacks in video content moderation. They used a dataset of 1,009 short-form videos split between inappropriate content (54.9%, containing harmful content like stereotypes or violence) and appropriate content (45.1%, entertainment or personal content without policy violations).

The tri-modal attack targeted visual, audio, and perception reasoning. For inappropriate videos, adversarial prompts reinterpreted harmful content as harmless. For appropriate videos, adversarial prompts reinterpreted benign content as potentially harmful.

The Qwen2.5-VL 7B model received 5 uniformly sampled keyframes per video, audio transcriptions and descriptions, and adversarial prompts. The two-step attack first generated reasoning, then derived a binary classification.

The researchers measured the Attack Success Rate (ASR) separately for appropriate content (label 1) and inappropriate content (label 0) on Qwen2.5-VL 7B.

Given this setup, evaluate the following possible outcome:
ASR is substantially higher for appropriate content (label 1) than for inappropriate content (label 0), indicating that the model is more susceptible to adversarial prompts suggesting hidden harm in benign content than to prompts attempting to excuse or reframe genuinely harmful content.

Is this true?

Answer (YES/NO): YES